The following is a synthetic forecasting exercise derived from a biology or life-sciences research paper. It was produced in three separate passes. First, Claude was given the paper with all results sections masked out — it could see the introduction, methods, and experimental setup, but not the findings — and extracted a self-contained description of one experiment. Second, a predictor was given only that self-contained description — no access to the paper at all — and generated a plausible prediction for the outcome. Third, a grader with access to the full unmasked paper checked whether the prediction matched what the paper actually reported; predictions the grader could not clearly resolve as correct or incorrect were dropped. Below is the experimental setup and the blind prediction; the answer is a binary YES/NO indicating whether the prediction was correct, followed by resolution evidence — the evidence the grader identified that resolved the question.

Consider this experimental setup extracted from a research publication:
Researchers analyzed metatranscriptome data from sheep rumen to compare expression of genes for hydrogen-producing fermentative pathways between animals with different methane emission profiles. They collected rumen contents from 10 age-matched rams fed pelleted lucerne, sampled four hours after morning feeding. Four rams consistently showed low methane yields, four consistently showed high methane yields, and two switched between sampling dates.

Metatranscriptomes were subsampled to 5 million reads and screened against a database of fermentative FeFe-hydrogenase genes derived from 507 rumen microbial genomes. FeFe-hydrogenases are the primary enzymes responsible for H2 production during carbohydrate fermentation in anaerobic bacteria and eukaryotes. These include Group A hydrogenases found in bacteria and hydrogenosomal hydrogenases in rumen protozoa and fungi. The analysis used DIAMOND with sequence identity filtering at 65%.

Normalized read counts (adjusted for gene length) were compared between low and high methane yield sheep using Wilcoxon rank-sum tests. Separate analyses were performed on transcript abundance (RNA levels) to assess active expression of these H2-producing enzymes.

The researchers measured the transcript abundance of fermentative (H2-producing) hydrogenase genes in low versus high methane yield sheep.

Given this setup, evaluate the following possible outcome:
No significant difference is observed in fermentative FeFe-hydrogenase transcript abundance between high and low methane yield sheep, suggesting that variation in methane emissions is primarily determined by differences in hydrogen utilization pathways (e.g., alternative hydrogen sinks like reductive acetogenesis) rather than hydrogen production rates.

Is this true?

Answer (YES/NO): YES